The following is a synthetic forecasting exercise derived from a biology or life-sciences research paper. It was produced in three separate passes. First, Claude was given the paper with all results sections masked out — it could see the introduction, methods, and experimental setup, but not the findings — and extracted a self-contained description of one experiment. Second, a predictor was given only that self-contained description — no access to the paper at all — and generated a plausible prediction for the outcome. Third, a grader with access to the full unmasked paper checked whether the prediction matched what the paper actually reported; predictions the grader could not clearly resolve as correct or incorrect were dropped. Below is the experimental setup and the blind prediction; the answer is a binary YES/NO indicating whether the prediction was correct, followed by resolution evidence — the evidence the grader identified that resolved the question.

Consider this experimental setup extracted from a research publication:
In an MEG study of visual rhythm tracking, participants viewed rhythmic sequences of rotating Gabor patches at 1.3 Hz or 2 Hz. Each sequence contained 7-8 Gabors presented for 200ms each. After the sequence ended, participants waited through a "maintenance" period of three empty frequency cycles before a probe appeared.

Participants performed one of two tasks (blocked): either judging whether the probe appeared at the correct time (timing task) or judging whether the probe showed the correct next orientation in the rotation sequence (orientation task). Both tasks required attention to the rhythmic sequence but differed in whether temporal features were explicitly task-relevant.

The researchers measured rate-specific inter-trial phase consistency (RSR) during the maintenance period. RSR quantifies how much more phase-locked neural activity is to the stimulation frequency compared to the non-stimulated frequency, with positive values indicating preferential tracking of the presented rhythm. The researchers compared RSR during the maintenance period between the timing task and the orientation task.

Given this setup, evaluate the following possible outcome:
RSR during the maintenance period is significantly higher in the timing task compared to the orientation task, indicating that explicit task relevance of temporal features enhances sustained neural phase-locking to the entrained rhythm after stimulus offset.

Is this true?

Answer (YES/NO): YES